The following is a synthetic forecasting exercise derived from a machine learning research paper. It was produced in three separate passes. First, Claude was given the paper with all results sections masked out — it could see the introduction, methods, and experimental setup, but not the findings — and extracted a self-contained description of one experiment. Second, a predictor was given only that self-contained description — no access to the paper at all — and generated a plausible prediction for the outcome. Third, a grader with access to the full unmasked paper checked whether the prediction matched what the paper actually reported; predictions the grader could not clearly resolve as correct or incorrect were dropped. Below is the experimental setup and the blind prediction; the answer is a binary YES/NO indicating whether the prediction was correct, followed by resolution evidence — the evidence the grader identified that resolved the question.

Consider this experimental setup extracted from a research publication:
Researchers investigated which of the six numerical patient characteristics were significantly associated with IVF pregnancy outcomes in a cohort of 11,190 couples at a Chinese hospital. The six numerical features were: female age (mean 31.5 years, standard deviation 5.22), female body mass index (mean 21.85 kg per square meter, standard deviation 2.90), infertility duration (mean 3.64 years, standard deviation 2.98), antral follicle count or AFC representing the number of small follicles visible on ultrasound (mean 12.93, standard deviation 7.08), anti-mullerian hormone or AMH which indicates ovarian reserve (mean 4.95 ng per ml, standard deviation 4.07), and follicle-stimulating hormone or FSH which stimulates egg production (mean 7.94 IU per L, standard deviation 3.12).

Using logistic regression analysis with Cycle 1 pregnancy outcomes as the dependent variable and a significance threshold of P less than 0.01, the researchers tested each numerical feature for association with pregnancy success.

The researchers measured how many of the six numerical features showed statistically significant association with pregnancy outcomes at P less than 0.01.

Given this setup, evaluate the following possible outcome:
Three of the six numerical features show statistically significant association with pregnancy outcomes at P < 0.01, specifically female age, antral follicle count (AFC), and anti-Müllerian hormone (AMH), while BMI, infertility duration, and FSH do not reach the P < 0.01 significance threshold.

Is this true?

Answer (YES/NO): NO